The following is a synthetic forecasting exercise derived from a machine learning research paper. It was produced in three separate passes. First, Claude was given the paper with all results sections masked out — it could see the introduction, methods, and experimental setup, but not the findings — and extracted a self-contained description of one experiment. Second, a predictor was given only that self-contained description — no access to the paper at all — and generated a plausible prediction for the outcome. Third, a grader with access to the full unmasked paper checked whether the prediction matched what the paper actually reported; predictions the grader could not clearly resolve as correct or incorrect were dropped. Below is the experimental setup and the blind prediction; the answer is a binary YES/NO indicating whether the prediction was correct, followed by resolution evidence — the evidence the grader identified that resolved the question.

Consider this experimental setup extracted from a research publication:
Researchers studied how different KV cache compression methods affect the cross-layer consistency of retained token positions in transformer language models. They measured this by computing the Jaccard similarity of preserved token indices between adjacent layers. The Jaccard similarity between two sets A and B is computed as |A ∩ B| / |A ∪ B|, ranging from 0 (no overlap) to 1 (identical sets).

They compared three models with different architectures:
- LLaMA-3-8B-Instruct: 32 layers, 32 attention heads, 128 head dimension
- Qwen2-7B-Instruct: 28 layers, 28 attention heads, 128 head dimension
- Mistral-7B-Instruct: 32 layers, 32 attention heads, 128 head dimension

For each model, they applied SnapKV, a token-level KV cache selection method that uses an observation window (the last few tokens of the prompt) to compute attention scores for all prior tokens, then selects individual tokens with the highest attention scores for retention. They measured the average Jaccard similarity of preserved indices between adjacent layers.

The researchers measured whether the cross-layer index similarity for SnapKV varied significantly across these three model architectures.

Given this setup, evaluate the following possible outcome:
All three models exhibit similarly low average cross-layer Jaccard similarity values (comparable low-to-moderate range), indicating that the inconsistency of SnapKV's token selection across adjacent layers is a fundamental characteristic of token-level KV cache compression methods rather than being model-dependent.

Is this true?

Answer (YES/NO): NO